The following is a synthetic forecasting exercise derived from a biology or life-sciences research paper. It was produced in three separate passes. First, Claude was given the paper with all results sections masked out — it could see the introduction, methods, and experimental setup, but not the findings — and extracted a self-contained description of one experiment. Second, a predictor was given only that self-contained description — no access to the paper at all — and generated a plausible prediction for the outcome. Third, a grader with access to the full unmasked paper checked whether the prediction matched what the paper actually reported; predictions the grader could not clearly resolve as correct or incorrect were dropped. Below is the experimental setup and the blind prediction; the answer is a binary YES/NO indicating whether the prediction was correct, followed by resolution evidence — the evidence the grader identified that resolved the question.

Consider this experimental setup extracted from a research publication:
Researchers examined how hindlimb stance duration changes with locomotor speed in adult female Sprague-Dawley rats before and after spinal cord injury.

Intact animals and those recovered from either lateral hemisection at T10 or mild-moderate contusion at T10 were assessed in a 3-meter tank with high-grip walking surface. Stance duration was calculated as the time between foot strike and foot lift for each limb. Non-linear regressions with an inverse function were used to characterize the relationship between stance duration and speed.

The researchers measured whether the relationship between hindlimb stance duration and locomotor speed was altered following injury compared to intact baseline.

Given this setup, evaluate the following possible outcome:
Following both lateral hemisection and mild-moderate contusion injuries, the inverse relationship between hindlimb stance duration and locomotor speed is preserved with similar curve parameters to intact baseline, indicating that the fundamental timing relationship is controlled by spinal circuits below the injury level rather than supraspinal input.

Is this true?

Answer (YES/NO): NO